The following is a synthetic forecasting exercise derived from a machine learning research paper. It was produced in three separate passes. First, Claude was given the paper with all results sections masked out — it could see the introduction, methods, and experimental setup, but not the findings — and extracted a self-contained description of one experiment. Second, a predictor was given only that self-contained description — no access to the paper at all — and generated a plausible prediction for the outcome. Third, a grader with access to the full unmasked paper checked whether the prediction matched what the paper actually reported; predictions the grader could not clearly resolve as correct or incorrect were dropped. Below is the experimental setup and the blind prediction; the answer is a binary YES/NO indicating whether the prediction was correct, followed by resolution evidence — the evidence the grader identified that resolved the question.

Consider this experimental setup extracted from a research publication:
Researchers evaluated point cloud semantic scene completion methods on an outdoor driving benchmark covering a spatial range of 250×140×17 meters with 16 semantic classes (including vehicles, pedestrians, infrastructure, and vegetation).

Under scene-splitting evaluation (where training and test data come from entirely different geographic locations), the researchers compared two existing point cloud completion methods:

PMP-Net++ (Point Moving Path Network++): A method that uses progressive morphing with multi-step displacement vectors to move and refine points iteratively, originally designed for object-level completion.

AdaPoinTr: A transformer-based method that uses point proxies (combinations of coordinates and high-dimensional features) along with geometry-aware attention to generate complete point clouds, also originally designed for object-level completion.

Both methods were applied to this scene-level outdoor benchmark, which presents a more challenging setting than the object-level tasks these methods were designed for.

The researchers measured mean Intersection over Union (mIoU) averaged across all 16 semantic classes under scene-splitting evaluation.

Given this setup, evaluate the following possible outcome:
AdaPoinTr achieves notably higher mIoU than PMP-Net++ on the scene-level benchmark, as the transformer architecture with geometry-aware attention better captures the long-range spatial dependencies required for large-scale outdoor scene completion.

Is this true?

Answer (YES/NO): NO